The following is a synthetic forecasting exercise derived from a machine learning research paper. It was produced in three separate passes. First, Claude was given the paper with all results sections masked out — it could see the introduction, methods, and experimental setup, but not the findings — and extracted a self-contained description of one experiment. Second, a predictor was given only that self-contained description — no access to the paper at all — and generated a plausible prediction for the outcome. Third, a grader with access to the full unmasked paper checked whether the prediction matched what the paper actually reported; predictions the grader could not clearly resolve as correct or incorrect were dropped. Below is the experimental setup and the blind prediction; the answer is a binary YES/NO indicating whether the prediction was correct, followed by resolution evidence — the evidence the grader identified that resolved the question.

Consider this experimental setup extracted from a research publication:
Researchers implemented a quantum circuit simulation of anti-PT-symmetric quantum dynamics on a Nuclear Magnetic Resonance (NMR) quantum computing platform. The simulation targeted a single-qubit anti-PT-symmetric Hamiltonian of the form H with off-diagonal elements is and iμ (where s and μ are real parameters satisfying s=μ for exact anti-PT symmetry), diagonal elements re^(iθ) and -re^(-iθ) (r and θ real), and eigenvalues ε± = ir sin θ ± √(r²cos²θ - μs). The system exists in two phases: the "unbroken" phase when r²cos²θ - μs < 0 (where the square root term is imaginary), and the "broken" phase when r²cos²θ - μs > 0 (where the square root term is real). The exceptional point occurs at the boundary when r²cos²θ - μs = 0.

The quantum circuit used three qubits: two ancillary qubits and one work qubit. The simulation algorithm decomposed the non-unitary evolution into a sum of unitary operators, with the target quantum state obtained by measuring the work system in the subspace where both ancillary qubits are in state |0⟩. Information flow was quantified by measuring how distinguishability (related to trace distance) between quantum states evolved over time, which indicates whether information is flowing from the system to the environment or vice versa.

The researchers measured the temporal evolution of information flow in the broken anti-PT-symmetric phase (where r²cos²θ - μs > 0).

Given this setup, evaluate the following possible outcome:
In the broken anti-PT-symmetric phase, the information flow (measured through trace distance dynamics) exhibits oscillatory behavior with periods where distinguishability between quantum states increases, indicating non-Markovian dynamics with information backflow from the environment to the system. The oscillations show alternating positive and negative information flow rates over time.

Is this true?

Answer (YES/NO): YES